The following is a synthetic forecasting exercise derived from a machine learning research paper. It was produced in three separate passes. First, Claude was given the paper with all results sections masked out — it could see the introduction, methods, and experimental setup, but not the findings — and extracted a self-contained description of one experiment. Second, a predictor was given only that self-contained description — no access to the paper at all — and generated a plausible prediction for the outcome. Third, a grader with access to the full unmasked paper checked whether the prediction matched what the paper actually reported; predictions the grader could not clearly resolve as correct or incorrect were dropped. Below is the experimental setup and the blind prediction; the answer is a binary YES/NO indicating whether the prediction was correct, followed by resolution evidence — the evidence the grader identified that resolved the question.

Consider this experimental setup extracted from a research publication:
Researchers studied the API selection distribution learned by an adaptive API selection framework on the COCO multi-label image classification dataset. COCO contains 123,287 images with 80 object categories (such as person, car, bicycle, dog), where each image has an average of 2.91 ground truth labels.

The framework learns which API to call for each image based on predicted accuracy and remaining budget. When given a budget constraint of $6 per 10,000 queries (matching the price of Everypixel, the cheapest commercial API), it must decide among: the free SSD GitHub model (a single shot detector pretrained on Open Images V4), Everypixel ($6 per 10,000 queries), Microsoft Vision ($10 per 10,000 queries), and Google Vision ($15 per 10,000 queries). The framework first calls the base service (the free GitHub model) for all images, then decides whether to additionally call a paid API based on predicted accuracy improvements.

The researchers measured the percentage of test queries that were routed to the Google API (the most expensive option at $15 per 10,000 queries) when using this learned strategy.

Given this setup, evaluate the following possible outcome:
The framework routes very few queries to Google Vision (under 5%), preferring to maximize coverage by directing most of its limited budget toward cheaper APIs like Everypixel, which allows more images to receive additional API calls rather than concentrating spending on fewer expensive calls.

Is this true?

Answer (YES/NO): YES